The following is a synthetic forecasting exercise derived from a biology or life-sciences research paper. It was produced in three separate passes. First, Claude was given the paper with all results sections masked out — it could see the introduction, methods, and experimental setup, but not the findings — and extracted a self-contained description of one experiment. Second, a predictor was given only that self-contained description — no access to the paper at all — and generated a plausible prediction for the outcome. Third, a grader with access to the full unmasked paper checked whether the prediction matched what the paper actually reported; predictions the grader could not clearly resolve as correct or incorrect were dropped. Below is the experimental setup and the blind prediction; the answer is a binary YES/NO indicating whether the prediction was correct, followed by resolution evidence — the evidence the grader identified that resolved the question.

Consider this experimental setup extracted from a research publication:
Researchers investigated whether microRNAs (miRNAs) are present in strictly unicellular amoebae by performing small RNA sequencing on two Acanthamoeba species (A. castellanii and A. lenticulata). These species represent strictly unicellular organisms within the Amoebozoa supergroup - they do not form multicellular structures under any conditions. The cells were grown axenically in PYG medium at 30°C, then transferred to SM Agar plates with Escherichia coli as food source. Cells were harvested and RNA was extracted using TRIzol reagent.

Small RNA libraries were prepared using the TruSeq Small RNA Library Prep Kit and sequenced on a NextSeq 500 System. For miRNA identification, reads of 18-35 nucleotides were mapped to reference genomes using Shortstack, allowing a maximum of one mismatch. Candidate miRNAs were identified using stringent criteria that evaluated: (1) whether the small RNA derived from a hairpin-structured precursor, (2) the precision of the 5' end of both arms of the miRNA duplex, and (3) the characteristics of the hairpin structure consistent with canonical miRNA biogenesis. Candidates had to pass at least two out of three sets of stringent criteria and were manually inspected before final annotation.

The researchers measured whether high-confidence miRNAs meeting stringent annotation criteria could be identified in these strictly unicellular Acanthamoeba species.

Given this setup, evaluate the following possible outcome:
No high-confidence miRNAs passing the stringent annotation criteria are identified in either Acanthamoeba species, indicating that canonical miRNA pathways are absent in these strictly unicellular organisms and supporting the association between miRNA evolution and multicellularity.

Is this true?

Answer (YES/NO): NO